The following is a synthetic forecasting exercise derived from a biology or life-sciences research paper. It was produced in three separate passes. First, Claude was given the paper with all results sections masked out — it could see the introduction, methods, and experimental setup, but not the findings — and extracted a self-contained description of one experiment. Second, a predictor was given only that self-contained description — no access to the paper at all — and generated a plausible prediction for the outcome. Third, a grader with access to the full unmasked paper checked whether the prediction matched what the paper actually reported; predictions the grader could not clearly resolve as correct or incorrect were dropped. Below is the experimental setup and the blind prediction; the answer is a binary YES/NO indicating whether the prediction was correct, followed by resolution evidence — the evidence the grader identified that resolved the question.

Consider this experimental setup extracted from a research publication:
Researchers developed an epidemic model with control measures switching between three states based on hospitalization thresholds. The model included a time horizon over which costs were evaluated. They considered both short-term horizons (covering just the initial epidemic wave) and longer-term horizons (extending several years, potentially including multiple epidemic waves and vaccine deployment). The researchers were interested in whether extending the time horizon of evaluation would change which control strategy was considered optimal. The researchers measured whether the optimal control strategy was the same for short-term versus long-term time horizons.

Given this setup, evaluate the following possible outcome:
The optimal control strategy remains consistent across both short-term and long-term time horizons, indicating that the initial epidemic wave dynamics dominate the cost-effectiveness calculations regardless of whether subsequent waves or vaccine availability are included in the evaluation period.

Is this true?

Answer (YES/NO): NO